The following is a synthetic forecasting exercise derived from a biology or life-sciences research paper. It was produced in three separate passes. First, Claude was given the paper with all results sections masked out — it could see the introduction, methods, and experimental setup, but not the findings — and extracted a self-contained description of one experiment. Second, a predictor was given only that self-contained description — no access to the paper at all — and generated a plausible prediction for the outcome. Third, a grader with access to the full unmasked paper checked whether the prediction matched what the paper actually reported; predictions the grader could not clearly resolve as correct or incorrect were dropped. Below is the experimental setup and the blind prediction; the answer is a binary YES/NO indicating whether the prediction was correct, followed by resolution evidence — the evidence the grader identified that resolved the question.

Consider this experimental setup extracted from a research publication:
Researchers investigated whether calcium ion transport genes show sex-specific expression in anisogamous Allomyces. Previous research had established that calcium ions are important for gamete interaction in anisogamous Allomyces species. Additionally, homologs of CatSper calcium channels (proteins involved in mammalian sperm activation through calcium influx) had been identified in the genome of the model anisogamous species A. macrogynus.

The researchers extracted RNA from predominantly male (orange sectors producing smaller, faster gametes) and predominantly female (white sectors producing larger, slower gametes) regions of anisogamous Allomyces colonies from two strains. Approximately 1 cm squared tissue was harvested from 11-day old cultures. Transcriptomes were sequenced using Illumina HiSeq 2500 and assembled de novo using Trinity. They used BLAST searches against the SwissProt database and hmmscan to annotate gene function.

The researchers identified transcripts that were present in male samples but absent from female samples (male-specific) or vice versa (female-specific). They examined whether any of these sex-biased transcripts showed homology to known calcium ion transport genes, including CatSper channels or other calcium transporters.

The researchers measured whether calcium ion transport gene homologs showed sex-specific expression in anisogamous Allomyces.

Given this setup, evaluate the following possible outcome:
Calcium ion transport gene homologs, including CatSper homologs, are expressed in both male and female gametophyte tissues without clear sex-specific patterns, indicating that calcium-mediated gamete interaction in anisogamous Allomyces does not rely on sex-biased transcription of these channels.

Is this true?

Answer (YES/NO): YES